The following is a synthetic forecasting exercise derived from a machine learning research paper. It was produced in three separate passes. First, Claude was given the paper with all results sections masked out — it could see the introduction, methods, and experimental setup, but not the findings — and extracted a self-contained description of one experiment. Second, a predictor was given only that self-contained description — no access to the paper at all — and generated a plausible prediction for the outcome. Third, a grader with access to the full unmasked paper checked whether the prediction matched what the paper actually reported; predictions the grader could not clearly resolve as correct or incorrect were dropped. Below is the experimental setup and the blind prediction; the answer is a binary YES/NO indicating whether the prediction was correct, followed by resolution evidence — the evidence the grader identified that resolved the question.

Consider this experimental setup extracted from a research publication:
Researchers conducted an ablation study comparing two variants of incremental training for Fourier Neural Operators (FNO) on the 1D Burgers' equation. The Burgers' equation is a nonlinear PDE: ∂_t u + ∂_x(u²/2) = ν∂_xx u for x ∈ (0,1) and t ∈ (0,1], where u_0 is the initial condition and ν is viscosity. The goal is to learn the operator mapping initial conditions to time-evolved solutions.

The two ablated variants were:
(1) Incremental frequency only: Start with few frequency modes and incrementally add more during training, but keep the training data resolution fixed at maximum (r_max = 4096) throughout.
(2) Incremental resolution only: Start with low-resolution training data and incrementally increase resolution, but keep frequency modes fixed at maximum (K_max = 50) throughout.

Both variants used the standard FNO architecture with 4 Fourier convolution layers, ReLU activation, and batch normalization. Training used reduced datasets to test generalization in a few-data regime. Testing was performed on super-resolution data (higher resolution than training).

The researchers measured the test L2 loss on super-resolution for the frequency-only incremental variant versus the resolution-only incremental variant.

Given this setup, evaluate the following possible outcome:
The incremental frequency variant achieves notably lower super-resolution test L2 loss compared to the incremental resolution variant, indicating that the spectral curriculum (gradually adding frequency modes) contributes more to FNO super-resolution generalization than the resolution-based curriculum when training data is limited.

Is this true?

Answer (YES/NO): YES